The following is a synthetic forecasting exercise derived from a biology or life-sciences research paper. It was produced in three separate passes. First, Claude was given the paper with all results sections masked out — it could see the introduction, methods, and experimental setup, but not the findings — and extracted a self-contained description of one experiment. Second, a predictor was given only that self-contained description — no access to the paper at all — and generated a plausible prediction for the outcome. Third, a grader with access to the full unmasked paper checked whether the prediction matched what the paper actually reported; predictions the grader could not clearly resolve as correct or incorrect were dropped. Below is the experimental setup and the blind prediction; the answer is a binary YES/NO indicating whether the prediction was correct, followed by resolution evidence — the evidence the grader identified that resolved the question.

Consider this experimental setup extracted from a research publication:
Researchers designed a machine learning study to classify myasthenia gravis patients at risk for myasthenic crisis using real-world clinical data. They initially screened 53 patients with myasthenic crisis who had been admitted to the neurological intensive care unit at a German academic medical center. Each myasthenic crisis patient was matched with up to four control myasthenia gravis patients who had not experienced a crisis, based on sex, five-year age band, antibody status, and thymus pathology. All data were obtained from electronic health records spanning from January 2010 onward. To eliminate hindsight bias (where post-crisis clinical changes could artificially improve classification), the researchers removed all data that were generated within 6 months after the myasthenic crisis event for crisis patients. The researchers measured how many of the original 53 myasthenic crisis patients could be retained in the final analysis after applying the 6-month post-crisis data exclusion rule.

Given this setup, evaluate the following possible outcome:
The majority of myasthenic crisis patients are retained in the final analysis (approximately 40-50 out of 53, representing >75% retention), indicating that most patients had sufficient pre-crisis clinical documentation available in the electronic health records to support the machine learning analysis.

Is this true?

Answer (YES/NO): NO